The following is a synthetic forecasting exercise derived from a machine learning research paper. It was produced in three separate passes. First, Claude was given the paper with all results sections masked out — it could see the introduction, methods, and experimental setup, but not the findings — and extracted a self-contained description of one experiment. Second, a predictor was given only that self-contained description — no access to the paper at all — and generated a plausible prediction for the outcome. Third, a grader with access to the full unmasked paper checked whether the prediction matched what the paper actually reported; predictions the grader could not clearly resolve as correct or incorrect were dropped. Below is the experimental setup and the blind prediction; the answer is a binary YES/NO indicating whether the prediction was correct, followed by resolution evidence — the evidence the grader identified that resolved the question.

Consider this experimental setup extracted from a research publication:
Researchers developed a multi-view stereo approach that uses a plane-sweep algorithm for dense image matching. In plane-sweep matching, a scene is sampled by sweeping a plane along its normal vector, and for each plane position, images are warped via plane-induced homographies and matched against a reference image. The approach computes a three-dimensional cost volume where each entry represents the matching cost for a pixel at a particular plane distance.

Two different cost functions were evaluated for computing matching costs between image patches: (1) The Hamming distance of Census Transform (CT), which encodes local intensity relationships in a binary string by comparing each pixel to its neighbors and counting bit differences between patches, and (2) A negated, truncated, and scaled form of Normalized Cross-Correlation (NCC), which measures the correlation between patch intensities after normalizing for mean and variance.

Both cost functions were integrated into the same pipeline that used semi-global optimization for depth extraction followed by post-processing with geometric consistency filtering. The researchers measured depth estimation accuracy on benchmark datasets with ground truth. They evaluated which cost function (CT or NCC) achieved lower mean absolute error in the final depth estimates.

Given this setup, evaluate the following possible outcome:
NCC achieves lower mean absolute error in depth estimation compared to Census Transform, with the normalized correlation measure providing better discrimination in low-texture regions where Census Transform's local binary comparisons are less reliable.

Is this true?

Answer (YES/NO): NO